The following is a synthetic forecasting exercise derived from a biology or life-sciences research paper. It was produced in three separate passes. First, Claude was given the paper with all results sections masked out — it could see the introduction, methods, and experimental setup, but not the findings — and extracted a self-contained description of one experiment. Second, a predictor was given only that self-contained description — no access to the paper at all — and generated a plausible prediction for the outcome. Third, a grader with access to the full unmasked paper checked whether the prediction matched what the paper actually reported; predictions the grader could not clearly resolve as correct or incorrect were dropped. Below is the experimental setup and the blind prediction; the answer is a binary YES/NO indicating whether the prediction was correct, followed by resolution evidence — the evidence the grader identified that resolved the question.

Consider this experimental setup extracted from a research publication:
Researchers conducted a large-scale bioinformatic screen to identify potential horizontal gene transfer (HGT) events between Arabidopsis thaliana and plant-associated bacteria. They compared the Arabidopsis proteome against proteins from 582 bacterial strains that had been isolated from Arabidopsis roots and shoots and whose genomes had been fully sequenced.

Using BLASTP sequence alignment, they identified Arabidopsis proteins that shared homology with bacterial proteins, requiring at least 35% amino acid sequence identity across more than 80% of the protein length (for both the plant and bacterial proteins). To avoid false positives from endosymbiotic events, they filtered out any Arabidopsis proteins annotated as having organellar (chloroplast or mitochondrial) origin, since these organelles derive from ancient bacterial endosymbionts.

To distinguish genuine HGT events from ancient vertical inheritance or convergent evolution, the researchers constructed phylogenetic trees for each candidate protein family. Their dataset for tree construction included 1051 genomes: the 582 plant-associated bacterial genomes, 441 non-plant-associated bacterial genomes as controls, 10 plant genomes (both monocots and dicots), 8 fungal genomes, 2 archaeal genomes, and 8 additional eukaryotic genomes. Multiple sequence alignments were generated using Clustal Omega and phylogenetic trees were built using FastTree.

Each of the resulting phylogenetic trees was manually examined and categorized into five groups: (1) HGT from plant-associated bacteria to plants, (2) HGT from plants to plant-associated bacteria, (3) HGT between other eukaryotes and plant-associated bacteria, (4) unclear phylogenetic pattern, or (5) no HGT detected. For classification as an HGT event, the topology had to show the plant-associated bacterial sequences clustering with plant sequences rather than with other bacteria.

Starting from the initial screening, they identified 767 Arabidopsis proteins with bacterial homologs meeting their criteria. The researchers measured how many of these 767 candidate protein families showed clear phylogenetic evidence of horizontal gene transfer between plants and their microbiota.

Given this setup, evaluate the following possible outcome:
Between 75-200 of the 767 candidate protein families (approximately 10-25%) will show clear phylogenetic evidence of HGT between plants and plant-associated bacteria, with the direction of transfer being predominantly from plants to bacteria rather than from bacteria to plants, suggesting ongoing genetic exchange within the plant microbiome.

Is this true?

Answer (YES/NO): NO